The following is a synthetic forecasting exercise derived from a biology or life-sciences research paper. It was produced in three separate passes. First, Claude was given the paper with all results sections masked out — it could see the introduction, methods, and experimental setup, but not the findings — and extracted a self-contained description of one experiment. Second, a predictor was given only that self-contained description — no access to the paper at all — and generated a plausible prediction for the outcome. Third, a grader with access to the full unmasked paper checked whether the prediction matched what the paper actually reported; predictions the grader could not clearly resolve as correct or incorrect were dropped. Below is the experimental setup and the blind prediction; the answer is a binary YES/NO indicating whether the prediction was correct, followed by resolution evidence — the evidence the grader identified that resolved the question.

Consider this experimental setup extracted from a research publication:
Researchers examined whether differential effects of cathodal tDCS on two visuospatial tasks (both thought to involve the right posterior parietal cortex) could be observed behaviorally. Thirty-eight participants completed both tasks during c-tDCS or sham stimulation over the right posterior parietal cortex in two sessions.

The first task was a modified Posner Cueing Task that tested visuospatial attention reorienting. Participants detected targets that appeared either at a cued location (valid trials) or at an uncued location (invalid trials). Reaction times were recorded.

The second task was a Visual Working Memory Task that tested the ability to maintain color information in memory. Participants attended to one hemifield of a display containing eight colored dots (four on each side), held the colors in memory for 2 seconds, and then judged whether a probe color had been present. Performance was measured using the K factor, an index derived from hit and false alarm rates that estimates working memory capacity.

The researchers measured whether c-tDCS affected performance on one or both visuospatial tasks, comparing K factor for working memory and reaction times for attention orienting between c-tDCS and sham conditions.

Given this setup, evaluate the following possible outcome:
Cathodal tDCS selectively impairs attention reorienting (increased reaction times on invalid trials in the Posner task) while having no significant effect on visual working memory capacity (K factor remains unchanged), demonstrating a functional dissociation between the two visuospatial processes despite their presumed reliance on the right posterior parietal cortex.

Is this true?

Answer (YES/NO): NO